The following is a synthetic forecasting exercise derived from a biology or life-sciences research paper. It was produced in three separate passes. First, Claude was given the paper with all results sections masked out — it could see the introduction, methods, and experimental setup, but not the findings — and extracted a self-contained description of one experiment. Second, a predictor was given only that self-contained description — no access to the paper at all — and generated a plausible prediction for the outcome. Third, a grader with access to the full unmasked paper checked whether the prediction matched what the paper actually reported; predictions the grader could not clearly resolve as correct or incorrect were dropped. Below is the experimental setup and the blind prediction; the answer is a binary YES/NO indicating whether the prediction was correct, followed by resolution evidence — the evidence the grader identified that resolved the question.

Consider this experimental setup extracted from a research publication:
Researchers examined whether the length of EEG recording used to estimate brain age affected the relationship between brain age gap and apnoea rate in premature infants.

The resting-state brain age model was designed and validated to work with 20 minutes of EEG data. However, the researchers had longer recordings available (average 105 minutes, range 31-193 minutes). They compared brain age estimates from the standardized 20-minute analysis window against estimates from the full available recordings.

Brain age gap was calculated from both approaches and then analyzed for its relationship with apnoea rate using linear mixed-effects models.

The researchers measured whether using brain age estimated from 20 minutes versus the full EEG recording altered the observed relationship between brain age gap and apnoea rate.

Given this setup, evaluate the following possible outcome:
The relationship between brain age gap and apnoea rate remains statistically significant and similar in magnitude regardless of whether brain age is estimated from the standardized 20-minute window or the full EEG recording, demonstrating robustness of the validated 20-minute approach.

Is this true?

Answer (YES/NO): YES